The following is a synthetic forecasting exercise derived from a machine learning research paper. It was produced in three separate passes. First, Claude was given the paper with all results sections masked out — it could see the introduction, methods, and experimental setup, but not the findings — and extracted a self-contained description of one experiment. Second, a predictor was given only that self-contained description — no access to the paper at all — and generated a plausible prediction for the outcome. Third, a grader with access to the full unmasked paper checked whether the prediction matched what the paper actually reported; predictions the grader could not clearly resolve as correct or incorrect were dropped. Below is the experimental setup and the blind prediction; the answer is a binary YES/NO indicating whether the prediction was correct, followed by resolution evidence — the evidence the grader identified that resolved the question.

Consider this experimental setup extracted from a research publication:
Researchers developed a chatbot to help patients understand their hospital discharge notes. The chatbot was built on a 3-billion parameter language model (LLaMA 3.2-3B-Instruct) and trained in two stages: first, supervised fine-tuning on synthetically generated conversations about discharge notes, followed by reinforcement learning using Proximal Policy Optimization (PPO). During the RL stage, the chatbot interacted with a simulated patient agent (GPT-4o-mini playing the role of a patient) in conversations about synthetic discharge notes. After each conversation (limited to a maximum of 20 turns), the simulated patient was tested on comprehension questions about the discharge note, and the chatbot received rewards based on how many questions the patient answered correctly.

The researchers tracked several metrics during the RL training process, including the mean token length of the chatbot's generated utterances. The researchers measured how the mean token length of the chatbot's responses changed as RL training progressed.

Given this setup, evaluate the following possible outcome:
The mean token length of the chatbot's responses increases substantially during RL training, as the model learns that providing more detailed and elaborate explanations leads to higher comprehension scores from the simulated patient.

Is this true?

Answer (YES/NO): NO